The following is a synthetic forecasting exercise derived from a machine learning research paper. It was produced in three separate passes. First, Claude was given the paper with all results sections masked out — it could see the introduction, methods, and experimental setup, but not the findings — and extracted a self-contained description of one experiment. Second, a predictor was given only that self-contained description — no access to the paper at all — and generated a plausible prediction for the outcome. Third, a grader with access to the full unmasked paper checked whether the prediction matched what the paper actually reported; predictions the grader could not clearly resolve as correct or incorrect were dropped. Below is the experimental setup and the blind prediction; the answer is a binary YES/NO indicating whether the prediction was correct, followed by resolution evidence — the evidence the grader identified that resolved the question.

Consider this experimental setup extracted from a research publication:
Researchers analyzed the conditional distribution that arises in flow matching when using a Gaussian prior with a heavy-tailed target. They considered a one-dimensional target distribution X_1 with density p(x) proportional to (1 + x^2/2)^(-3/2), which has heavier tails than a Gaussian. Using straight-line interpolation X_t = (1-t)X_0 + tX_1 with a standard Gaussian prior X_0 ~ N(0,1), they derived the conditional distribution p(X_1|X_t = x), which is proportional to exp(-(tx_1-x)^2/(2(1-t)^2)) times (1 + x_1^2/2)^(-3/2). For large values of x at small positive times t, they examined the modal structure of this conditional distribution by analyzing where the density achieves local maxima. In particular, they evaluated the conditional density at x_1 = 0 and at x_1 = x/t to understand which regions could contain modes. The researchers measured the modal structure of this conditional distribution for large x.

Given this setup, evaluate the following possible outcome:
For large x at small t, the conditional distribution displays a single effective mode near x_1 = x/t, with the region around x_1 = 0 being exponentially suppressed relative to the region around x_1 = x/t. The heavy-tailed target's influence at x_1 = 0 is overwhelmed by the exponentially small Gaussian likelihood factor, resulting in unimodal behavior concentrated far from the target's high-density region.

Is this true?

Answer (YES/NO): NO